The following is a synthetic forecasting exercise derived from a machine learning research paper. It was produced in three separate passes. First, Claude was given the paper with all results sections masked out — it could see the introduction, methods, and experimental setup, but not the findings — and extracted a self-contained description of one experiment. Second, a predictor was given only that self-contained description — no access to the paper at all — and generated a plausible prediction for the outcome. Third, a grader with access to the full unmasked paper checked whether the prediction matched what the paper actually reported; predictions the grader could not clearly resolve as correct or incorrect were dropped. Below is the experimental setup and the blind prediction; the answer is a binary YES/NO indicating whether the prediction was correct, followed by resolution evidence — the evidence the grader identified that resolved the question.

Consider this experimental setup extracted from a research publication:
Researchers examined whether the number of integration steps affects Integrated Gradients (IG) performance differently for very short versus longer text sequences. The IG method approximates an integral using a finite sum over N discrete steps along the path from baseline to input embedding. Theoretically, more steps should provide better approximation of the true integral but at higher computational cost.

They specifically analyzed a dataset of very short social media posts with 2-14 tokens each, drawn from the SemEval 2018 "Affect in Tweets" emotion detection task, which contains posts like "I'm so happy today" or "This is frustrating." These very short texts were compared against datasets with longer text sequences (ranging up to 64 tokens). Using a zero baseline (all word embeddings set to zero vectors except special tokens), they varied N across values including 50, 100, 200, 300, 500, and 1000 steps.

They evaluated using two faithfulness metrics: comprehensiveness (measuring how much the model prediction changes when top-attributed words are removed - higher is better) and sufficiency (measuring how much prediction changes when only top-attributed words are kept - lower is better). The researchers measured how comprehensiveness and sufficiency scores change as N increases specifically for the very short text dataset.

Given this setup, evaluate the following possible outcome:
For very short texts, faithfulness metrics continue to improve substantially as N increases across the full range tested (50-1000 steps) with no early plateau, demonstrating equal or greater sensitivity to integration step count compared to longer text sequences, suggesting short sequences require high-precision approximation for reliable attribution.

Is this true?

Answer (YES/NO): NO